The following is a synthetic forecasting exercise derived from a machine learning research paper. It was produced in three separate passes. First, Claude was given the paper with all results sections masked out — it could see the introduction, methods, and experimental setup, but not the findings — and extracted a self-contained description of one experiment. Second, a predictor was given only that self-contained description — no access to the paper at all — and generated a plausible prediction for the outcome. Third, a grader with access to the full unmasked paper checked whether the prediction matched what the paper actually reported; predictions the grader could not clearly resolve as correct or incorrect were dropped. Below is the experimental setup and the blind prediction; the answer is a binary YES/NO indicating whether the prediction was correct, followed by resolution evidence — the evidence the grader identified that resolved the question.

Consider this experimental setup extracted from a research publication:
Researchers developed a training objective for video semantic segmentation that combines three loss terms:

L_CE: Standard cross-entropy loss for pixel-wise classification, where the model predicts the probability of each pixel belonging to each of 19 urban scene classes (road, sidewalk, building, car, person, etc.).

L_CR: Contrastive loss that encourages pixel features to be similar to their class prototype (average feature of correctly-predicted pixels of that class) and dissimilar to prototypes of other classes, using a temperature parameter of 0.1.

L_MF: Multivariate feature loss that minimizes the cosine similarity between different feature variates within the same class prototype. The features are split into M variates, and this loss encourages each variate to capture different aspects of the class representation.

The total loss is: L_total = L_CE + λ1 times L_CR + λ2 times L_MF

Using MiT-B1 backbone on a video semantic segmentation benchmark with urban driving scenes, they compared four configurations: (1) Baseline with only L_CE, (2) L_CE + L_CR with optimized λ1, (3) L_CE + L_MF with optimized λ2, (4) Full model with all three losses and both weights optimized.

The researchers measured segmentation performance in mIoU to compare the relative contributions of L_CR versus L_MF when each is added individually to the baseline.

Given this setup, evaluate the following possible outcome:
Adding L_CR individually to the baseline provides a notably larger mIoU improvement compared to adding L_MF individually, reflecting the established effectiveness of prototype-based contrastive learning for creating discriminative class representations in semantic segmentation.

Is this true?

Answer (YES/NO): YES